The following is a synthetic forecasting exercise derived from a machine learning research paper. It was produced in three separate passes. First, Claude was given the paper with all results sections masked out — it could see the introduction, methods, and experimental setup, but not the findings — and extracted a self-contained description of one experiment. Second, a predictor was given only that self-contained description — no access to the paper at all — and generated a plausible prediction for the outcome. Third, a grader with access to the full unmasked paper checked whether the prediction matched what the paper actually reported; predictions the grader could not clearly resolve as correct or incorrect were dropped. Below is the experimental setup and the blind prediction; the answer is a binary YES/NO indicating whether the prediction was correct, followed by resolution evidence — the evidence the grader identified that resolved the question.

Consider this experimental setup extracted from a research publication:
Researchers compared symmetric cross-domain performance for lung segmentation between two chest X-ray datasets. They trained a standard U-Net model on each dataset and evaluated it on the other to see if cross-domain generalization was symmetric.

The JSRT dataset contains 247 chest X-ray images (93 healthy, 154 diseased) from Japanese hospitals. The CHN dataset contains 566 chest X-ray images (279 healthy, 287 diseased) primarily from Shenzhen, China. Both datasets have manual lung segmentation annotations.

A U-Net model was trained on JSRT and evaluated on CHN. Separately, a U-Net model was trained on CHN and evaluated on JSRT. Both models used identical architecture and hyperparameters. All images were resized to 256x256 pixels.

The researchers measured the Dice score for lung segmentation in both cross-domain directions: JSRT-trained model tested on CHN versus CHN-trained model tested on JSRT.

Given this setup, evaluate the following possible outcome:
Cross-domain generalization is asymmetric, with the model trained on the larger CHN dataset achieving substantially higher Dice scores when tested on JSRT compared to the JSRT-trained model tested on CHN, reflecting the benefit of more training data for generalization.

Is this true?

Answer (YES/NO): NO